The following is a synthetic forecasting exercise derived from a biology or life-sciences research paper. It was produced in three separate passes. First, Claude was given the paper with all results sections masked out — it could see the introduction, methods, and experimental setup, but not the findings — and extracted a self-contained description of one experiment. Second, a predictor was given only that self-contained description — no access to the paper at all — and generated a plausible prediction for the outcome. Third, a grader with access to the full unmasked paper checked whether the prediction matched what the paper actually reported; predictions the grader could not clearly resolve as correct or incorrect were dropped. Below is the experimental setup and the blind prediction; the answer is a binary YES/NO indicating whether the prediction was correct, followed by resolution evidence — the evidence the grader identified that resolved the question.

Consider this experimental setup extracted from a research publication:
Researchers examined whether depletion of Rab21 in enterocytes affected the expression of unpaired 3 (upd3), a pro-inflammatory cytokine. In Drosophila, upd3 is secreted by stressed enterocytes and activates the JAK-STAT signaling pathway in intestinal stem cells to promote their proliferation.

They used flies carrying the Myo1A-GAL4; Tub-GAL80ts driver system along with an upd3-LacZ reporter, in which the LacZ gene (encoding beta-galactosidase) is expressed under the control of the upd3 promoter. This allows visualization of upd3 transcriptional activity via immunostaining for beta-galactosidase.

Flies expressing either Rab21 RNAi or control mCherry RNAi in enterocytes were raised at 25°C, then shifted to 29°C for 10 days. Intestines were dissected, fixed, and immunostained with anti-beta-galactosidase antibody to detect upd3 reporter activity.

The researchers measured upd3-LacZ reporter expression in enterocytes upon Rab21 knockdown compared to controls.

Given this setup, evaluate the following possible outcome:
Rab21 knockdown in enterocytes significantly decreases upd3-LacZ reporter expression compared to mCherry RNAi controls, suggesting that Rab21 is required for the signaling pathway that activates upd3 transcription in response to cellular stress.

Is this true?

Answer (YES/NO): NO